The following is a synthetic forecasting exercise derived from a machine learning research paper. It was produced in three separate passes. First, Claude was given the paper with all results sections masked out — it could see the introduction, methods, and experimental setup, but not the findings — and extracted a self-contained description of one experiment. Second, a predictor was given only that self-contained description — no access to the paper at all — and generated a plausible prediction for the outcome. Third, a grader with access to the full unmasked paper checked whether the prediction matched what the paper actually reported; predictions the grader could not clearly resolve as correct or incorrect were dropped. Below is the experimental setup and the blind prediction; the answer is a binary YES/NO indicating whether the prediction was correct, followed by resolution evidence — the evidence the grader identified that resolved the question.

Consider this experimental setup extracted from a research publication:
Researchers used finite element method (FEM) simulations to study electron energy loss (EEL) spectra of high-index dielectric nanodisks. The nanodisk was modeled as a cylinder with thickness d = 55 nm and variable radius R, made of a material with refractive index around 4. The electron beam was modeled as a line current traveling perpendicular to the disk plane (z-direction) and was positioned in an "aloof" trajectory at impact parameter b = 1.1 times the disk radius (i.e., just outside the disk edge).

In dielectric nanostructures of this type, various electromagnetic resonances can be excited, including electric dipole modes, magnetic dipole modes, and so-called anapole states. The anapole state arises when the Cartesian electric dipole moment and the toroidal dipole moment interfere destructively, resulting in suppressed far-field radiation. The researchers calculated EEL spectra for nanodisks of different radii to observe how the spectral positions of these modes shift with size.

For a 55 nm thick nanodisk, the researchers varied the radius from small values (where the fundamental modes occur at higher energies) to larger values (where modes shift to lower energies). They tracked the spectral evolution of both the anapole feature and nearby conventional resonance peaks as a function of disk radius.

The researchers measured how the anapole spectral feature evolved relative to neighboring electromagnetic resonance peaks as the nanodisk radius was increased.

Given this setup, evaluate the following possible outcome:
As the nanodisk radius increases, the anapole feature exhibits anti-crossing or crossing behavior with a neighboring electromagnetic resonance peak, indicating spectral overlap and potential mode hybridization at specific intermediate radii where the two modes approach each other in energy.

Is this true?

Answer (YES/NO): NO